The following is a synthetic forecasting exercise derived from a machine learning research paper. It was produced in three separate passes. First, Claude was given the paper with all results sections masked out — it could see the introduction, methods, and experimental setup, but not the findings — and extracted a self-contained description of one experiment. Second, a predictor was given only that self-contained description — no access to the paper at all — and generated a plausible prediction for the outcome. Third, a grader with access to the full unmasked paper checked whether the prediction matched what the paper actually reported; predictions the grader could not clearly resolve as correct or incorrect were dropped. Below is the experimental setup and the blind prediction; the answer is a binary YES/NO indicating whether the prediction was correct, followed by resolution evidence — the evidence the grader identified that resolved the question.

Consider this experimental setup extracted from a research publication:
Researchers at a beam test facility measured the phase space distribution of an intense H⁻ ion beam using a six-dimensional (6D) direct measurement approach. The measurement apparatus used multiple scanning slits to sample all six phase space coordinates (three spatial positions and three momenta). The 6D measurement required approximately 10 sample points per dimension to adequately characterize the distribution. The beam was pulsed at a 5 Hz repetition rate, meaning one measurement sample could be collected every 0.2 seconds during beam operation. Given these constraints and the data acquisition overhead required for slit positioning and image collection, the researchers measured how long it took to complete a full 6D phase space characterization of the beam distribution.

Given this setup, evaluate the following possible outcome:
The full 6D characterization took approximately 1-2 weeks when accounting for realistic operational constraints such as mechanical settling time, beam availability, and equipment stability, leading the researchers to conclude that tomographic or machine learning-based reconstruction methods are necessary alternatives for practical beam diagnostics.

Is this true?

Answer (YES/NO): NO